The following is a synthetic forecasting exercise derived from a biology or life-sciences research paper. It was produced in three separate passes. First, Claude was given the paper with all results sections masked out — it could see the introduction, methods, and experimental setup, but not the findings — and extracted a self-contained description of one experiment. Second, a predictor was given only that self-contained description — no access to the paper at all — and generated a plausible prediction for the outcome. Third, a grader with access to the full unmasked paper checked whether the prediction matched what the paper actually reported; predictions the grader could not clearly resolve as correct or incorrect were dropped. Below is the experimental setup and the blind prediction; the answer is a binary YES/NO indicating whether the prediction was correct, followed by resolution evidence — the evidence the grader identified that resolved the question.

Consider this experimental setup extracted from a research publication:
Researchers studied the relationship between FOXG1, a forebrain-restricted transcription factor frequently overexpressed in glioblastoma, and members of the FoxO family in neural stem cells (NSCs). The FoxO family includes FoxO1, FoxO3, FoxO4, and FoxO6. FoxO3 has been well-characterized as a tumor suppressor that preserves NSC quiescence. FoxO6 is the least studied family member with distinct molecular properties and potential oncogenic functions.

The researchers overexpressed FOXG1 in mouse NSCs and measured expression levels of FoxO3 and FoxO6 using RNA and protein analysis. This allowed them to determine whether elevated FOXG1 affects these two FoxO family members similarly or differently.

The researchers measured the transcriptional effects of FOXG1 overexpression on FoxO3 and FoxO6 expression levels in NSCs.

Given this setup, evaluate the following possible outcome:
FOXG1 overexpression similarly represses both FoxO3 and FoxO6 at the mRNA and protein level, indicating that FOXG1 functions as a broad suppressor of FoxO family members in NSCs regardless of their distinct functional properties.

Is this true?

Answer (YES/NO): NO